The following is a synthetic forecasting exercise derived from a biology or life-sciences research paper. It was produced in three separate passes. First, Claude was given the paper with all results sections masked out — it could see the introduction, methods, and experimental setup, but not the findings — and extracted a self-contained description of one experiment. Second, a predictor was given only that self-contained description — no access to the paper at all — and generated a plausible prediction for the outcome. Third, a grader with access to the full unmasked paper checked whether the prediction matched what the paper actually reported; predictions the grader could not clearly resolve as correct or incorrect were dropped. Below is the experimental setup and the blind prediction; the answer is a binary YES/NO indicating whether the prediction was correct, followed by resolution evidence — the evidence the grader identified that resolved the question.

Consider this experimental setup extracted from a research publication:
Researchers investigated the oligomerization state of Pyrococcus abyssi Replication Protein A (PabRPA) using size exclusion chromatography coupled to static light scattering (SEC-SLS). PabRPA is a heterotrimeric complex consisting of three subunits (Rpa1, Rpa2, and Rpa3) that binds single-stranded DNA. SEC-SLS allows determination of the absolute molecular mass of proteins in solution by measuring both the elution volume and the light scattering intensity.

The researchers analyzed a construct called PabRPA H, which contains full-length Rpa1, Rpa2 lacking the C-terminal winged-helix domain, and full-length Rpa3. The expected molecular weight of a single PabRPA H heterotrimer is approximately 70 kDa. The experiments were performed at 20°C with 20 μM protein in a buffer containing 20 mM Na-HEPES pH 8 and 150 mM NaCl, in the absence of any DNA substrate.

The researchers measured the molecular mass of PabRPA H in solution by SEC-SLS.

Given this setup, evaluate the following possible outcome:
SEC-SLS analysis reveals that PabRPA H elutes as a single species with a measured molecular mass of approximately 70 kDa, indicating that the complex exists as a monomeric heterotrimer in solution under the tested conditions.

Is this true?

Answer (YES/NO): NO